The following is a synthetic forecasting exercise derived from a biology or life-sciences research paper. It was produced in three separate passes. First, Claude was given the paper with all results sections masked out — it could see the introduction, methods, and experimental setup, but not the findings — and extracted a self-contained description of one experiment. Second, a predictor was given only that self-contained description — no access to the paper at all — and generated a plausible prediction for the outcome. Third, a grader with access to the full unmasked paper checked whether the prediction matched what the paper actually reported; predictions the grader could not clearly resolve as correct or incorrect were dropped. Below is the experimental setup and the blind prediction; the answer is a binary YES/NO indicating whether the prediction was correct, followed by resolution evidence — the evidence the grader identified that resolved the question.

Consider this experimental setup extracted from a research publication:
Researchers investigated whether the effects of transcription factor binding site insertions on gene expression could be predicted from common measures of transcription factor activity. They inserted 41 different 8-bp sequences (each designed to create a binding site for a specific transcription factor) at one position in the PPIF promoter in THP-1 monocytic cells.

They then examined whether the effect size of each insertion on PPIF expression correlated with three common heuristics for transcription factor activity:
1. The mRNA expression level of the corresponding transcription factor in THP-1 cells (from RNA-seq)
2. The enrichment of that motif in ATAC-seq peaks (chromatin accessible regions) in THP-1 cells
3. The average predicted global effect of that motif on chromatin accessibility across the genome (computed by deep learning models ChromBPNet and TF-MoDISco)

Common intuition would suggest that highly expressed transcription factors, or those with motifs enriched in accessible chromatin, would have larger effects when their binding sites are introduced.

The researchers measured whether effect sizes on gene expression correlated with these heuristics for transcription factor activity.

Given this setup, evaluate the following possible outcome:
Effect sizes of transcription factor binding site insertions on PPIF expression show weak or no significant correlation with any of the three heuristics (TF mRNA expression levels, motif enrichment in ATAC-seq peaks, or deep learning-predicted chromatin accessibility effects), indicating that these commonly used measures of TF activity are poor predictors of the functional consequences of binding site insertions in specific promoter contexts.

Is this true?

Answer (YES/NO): YES